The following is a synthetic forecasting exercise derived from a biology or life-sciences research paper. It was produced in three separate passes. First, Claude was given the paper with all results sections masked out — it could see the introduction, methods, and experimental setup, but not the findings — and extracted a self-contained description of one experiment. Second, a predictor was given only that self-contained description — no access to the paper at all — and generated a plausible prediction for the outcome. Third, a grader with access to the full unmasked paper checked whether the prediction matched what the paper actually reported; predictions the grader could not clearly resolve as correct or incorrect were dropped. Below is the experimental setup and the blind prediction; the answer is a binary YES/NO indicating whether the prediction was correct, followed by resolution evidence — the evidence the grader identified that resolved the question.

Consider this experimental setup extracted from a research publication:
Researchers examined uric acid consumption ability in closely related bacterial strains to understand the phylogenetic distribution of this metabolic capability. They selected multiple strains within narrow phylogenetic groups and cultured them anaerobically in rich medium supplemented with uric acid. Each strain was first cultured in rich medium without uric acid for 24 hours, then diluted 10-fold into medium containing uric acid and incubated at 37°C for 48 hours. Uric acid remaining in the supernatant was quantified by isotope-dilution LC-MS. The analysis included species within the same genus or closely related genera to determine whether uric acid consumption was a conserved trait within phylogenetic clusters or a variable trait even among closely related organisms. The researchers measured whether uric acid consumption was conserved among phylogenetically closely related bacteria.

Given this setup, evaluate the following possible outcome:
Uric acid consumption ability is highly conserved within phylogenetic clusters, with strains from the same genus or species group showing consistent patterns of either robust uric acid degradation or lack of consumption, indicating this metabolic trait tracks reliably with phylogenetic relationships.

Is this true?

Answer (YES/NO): NO